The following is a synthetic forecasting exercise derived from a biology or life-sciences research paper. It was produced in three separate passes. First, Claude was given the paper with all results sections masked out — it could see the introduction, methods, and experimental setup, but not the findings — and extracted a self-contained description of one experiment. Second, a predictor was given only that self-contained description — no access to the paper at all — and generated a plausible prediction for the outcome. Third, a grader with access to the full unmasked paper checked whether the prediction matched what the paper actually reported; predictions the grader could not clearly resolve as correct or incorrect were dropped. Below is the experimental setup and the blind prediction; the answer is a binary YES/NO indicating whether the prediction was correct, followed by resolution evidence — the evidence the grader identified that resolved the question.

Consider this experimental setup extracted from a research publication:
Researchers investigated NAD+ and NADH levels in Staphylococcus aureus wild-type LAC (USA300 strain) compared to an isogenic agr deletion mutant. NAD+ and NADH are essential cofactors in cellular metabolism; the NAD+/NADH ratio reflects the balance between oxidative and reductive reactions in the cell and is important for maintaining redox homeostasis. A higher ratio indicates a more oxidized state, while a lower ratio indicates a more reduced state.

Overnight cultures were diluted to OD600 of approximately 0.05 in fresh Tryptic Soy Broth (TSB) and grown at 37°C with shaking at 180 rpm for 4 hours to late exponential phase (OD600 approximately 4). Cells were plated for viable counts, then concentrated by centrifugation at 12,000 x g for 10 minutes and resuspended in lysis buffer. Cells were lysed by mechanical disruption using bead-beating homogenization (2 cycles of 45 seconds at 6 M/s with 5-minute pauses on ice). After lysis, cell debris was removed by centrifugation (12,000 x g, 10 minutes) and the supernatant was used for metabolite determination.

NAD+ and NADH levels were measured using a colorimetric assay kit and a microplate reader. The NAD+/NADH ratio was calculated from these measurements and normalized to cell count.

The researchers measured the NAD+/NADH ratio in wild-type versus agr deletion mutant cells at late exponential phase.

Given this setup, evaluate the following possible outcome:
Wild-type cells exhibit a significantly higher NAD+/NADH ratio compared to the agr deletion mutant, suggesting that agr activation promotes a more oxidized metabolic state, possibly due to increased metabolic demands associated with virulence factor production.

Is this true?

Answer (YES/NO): YES